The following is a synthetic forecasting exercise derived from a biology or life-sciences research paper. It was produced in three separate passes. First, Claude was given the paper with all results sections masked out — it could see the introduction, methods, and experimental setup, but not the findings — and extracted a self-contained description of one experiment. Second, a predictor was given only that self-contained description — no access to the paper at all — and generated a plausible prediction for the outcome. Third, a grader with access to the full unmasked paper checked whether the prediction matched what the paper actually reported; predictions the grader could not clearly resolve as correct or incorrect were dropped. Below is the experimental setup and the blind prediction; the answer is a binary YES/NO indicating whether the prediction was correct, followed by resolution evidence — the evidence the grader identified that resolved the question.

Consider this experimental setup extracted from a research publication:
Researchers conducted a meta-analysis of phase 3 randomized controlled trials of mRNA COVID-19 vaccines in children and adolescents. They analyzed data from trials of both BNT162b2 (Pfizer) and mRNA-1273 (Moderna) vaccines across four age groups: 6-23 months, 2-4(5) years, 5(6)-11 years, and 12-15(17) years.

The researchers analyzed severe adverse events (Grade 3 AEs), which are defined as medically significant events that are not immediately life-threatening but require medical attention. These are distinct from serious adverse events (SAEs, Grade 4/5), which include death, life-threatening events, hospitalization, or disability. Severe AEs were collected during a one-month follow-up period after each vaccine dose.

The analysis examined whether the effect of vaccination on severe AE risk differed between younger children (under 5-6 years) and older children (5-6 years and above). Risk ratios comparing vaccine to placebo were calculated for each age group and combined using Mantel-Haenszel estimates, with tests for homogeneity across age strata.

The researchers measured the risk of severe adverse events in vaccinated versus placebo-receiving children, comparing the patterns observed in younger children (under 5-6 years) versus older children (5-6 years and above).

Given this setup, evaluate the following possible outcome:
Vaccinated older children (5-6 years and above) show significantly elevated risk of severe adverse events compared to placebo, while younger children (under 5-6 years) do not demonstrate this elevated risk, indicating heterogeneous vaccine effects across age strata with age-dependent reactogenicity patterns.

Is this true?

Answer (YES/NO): YES